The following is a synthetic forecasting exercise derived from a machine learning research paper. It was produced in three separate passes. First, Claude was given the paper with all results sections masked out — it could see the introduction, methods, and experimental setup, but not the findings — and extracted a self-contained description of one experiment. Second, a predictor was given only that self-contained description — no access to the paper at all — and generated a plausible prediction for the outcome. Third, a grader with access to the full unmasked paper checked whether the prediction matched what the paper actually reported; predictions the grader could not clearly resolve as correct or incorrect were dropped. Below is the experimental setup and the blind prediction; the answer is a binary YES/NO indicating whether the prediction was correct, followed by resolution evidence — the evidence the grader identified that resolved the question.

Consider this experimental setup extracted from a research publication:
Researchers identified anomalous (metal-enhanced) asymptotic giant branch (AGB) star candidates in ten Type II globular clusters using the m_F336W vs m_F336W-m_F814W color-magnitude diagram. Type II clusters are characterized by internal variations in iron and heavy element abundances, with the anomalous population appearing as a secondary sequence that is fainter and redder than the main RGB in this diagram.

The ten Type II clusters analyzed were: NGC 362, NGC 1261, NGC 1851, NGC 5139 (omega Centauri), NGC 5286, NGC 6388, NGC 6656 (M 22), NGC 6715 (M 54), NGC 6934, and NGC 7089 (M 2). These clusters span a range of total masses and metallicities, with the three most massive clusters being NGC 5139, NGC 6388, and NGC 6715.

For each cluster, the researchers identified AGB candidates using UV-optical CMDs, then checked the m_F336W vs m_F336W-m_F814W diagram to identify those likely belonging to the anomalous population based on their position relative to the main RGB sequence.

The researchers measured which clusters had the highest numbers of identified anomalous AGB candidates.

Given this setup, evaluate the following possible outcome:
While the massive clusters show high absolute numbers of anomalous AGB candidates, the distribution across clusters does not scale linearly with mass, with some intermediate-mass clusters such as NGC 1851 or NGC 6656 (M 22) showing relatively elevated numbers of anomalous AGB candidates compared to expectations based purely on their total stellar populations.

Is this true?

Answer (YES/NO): NO